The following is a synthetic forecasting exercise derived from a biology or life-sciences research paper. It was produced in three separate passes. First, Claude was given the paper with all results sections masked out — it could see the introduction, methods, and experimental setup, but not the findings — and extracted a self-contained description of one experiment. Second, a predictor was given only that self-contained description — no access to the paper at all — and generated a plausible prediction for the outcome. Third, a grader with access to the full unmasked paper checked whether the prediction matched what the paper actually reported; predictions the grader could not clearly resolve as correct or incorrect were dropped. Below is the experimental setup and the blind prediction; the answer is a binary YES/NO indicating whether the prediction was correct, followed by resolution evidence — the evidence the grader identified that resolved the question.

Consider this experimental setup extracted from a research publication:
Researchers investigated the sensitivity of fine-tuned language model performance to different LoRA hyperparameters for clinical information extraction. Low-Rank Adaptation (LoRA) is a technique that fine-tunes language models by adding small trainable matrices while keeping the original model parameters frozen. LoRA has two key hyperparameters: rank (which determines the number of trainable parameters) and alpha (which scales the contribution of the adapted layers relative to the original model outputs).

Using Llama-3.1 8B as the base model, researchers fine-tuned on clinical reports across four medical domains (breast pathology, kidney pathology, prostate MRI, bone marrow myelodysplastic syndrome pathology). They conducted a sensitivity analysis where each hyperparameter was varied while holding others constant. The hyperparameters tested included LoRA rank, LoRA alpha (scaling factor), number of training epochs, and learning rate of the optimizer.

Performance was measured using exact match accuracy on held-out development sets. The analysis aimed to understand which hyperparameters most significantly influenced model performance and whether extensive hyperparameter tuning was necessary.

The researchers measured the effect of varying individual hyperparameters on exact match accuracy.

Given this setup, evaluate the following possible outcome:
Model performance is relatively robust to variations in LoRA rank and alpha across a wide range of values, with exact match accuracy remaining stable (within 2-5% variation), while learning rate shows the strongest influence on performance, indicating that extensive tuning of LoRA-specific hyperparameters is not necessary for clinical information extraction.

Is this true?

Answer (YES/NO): YES